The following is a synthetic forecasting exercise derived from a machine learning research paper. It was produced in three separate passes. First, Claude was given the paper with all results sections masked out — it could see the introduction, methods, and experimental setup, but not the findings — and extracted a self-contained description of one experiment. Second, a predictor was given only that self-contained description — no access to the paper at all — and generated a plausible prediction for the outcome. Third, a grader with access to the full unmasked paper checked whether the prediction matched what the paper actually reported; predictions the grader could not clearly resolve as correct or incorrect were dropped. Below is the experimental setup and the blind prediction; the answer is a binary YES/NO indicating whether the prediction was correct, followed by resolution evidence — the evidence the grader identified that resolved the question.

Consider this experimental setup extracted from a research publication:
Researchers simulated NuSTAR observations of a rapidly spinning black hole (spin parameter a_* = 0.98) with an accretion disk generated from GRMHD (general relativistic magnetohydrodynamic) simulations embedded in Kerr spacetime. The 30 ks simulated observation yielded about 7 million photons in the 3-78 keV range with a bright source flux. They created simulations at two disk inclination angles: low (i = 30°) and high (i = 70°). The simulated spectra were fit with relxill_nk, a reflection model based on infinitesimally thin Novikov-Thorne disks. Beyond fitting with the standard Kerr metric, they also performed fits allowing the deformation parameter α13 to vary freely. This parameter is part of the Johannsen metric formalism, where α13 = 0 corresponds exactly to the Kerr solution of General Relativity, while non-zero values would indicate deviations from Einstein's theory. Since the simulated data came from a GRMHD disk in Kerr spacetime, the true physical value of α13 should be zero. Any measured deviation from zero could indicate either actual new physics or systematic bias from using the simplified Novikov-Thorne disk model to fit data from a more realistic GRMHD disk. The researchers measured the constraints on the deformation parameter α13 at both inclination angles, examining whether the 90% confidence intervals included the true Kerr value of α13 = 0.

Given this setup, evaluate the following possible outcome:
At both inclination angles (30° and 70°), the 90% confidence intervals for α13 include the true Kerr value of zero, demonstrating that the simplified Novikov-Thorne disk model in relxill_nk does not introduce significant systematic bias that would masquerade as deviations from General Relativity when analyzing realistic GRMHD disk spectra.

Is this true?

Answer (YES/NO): YES